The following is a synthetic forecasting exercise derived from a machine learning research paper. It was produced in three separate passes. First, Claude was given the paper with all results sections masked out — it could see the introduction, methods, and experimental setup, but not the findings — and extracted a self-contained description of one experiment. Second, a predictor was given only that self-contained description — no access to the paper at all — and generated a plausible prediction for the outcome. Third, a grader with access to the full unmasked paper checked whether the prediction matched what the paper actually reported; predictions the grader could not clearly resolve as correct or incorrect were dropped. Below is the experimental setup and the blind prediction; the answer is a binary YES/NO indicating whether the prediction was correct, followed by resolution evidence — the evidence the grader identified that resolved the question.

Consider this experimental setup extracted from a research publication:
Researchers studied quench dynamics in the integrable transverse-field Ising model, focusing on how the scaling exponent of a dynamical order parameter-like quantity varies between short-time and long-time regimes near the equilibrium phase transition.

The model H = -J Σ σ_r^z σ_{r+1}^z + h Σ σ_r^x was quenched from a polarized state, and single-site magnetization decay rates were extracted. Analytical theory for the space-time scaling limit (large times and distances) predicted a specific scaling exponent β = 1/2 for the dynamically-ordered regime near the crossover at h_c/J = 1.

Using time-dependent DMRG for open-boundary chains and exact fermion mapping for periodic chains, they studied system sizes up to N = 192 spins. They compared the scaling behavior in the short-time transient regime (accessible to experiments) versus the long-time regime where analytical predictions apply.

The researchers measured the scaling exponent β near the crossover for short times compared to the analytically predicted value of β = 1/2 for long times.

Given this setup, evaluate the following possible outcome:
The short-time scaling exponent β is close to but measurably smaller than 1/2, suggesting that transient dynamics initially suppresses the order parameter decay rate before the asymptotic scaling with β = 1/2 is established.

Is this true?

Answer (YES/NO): NO